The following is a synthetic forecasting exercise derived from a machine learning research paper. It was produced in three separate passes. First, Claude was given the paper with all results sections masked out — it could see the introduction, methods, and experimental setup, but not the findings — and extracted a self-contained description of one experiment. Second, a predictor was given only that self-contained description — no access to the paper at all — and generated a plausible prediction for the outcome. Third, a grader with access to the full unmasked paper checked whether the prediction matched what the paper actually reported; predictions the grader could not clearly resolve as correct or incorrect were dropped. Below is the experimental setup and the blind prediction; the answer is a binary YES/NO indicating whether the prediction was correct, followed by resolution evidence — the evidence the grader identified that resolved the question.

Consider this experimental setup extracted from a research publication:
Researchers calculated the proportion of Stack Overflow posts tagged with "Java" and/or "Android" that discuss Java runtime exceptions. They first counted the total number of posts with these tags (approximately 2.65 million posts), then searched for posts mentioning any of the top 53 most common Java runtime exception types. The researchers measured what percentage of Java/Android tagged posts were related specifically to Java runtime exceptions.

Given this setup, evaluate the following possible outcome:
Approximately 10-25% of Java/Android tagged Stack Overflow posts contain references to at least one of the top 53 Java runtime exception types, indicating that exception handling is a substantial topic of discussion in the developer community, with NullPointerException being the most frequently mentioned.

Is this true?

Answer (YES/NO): NO